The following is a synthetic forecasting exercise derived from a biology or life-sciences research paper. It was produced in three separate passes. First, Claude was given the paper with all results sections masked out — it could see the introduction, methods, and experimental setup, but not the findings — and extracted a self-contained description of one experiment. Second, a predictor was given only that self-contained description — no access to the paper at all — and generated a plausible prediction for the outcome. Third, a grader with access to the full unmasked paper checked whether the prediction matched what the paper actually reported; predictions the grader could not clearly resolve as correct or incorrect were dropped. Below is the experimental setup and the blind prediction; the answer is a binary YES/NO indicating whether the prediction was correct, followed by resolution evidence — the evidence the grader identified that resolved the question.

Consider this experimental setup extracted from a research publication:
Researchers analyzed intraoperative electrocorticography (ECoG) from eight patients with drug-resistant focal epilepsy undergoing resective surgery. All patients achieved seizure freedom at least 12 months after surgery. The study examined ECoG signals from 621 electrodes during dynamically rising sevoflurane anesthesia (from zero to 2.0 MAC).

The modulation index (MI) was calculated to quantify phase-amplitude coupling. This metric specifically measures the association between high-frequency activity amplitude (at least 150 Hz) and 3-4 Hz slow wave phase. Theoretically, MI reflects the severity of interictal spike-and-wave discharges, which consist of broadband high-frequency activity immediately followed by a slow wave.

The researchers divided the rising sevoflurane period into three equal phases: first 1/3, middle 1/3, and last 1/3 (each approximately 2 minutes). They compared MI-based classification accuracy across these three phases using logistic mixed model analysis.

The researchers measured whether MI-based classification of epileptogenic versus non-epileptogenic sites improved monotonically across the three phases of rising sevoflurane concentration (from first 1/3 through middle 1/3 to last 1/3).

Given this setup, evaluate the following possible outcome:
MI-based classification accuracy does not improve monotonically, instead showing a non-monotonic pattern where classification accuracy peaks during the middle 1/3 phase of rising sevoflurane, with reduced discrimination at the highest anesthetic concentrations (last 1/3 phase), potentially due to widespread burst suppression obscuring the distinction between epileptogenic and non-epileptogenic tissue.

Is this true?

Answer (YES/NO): NO